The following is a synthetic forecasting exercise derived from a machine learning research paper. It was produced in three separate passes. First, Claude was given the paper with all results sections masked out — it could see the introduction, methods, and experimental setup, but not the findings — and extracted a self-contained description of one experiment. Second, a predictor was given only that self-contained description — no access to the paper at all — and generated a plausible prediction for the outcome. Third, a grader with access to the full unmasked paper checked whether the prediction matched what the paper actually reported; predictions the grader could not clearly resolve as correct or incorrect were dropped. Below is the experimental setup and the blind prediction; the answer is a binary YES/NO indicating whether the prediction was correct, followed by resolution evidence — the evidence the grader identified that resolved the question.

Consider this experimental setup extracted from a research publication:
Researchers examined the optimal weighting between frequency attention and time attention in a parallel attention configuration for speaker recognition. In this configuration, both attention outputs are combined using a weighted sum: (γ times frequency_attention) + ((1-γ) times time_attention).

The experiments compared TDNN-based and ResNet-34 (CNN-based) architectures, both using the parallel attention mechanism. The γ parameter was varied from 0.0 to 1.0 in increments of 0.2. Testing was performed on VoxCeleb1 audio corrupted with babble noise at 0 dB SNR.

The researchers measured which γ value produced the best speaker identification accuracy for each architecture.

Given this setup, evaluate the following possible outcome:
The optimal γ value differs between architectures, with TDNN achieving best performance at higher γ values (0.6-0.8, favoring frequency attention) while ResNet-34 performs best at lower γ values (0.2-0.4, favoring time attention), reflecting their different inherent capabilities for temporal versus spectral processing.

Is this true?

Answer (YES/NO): NO